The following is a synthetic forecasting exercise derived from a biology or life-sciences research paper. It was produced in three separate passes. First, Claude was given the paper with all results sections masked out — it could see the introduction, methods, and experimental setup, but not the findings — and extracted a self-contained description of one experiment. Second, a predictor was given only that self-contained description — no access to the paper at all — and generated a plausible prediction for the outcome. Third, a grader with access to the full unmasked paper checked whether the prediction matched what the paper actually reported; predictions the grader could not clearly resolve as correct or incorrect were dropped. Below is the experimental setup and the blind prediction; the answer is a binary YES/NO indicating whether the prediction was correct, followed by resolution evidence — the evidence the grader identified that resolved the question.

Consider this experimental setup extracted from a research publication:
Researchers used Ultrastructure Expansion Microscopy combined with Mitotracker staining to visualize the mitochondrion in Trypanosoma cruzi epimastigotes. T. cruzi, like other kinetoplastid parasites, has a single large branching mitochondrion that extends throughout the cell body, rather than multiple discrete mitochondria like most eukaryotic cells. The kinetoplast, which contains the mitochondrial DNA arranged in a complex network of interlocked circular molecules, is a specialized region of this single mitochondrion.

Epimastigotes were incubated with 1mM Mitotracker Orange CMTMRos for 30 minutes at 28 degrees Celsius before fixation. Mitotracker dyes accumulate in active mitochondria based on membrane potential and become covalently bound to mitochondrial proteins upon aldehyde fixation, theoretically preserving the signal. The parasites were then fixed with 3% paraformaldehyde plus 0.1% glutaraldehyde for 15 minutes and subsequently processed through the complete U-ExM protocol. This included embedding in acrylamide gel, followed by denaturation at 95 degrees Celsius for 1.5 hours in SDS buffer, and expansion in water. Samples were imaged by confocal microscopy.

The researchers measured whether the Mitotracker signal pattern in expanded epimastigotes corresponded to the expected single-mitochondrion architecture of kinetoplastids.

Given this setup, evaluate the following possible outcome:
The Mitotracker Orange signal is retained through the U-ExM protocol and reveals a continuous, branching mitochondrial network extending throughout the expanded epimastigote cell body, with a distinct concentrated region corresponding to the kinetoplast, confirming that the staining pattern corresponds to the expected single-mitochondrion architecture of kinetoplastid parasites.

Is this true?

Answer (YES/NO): YES